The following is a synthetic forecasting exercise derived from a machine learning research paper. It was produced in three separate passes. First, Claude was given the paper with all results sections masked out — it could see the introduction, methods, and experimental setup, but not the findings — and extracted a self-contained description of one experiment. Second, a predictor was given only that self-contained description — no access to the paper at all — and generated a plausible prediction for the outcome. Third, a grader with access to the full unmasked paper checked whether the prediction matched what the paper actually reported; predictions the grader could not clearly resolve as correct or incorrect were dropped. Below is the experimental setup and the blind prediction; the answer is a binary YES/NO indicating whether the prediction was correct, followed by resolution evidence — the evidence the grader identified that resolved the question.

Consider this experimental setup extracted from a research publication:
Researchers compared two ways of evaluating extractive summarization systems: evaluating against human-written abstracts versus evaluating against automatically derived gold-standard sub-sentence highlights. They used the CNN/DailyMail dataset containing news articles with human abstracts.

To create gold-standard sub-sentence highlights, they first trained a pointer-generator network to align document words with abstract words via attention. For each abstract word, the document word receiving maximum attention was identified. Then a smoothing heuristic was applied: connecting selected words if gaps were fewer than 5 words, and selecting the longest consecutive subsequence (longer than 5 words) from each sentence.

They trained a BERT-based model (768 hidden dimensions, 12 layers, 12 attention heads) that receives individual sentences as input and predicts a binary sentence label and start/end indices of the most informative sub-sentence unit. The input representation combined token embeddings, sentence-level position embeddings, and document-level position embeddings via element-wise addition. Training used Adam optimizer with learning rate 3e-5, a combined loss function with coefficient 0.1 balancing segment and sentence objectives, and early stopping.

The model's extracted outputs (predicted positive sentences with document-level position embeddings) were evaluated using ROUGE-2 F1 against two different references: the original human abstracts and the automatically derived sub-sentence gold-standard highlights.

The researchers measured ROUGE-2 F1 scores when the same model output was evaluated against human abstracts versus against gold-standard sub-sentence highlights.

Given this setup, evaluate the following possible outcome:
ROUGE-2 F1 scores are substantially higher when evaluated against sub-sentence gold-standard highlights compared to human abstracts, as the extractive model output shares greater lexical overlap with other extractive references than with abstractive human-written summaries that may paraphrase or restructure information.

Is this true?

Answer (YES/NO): YES